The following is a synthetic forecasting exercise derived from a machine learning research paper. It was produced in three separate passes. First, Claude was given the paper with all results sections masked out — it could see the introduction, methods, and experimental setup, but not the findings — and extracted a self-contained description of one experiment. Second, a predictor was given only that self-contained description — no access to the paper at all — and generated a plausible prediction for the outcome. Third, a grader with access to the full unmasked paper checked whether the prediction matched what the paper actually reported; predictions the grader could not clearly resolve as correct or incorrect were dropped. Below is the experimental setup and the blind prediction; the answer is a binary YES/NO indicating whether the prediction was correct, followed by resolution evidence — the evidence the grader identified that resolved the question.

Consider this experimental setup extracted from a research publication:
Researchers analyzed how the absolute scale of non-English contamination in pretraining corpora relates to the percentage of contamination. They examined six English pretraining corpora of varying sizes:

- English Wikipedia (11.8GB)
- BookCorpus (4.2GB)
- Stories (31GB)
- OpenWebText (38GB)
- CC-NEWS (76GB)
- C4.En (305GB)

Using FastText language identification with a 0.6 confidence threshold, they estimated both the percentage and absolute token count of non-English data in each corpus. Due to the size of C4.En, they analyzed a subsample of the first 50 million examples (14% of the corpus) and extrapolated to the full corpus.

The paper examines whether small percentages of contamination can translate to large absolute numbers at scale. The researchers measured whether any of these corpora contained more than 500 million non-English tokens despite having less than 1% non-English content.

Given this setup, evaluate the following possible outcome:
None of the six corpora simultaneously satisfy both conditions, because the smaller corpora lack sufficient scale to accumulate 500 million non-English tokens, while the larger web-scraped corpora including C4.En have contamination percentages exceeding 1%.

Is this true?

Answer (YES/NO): NO